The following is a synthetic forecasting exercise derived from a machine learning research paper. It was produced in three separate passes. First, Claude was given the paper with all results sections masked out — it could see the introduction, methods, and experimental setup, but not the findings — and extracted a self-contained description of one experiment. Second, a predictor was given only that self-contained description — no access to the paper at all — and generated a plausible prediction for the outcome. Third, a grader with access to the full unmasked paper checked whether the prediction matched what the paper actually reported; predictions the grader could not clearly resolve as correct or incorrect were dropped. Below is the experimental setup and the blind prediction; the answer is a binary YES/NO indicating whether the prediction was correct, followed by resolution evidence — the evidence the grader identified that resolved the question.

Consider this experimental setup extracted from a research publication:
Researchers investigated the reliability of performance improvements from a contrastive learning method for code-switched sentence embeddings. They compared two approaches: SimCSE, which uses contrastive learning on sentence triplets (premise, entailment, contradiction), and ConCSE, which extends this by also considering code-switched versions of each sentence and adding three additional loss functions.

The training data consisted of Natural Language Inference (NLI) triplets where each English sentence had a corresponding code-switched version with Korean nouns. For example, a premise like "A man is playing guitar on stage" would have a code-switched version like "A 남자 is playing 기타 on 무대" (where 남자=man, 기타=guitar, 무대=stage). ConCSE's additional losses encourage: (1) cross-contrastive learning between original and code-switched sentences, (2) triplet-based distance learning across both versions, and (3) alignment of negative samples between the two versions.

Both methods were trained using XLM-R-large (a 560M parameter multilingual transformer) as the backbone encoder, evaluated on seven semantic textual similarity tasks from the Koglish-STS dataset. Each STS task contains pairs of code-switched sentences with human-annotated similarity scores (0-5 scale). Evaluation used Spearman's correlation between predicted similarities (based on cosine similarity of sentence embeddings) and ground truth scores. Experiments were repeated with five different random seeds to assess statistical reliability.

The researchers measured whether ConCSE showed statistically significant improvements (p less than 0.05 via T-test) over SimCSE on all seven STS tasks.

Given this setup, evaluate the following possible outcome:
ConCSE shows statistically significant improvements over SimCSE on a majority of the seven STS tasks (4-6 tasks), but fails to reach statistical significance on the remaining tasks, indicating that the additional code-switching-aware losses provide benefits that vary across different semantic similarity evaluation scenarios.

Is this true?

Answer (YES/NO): YES